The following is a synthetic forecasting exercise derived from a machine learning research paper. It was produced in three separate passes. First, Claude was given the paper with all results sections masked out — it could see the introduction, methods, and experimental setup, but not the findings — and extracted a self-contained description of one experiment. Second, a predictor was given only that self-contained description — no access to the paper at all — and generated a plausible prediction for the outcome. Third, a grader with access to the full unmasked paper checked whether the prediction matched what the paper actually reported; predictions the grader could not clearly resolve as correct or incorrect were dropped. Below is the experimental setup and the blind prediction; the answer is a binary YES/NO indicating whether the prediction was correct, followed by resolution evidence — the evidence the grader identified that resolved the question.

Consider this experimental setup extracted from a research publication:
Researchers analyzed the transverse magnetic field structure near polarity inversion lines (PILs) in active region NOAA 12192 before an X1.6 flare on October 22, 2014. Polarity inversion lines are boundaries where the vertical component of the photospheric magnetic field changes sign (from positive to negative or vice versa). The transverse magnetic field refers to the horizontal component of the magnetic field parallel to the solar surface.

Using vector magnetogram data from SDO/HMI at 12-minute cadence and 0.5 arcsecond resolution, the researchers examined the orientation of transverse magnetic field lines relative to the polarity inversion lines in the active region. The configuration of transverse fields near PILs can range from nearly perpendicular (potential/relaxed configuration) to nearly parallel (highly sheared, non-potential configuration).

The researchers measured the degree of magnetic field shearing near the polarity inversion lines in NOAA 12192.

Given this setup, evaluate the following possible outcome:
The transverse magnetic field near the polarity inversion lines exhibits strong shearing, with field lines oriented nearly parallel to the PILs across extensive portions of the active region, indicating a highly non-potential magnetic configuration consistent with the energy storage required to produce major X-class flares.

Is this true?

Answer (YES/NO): YES